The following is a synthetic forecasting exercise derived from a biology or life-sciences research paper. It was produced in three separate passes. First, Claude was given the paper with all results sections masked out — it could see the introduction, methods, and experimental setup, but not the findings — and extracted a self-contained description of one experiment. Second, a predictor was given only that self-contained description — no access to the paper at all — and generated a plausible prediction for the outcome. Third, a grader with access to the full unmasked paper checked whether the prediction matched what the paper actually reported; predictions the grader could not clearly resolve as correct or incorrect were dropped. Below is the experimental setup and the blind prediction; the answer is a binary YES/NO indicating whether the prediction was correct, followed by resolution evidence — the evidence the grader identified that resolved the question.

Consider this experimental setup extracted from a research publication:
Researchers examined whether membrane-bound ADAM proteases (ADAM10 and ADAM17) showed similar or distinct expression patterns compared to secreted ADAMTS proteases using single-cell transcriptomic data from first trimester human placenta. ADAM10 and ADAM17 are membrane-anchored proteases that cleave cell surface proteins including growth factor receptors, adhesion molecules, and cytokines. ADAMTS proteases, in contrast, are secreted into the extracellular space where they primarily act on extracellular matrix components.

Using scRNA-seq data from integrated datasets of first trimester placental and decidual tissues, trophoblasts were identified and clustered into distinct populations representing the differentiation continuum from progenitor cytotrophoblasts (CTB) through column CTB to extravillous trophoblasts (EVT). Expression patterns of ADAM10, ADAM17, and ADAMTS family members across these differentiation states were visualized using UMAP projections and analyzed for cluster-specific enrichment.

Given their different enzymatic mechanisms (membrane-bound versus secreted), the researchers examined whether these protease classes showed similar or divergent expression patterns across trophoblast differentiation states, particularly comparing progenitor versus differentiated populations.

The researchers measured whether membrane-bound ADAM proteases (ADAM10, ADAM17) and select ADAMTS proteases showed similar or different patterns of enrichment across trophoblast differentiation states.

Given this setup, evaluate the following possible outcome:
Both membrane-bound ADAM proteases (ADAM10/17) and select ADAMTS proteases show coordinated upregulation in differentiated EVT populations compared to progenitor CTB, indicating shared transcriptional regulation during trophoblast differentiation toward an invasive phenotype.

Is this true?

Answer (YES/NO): NO